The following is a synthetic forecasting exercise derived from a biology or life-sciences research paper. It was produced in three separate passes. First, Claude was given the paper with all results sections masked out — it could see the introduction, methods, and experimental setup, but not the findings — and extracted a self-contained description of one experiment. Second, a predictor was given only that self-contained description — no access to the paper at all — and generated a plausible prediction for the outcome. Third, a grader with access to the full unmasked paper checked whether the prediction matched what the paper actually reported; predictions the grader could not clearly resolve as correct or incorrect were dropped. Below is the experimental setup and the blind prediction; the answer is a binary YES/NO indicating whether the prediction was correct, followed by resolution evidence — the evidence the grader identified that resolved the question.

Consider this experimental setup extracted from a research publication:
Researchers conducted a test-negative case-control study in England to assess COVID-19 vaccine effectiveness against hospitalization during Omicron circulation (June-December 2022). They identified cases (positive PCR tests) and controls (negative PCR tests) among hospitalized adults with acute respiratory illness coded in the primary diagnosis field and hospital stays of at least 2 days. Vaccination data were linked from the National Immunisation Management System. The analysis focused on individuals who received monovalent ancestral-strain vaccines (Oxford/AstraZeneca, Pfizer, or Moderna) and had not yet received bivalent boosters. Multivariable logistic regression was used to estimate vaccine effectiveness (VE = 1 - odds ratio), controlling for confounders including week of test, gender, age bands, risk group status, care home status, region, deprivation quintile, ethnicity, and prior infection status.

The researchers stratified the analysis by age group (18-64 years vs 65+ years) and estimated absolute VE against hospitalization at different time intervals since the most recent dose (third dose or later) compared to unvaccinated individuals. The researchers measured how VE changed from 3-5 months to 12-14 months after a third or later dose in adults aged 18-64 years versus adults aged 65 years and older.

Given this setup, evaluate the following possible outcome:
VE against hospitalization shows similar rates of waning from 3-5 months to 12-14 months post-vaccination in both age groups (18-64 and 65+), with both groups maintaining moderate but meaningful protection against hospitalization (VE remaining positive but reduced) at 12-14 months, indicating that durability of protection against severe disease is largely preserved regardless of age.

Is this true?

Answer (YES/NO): NO